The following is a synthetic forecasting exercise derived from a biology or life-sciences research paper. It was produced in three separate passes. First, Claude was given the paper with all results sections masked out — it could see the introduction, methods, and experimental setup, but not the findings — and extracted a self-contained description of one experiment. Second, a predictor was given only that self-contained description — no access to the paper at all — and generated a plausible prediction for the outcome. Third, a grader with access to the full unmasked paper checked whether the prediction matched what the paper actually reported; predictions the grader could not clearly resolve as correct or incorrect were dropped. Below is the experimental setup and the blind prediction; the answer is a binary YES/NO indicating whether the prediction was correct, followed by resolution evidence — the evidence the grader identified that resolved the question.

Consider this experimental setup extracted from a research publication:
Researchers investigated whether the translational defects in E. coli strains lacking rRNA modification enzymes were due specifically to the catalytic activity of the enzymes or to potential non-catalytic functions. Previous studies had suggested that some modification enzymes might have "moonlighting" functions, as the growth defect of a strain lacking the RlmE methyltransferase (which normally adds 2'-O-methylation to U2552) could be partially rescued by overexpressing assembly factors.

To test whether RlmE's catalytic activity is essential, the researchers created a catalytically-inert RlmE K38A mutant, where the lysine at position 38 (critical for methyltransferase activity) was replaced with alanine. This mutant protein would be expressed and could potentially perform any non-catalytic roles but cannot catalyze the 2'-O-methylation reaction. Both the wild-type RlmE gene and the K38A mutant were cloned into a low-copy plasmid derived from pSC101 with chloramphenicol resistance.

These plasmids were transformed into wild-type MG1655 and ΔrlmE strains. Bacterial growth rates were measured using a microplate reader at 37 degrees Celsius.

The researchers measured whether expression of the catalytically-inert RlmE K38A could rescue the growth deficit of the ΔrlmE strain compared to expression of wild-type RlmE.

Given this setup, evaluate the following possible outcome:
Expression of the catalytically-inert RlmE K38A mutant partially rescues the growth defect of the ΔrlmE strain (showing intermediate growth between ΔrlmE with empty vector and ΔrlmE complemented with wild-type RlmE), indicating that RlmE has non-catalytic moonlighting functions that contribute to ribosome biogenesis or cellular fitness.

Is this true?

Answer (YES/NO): NO